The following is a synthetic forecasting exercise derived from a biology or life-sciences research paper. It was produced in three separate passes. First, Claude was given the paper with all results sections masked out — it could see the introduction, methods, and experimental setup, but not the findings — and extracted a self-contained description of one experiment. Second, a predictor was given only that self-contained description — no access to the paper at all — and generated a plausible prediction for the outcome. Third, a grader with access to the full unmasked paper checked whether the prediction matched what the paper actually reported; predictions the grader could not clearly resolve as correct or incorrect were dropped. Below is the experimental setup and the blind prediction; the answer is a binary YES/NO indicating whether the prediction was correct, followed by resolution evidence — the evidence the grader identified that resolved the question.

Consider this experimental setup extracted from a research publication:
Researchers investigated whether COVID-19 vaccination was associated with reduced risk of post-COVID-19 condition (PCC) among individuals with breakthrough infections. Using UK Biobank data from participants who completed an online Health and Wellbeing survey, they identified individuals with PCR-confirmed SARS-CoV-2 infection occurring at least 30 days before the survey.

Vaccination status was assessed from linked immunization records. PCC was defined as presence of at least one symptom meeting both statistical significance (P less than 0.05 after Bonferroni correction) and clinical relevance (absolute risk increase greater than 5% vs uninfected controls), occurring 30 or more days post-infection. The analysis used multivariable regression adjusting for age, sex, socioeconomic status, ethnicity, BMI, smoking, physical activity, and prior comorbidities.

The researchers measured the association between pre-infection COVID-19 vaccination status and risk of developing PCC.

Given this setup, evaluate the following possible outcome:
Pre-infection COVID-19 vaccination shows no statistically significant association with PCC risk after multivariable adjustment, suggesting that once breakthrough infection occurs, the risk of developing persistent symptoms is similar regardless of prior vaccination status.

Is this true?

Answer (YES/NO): NO